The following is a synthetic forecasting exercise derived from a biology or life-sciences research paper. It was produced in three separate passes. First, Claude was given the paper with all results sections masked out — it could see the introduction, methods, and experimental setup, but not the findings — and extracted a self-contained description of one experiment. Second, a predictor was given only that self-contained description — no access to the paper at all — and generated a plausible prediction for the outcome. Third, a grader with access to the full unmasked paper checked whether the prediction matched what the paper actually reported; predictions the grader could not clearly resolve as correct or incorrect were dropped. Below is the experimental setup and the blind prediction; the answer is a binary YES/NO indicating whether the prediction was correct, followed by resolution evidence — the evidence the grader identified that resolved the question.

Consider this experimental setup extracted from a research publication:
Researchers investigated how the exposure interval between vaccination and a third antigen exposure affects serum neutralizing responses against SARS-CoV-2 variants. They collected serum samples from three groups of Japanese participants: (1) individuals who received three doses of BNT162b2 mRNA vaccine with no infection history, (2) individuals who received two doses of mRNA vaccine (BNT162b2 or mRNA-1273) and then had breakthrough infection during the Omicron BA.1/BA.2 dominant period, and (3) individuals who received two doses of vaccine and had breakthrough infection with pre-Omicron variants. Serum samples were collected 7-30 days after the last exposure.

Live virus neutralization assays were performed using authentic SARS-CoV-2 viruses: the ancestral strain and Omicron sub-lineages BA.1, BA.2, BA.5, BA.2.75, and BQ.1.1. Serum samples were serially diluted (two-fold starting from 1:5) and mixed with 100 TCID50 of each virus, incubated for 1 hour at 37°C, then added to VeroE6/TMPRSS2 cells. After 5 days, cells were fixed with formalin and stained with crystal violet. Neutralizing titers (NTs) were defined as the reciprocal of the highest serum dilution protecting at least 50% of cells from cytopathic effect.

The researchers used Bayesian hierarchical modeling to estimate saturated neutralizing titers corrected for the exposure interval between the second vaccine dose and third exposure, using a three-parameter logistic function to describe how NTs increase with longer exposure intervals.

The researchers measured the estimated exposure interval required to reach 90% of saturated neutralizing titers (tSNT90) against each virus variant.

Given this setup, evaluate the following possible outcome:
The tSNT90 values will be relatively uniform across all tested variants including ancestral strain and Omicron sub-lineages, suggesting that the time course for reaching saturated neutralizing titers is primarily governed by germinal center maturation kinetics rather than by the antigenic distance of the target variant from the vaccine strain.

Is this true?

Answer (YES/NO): NO